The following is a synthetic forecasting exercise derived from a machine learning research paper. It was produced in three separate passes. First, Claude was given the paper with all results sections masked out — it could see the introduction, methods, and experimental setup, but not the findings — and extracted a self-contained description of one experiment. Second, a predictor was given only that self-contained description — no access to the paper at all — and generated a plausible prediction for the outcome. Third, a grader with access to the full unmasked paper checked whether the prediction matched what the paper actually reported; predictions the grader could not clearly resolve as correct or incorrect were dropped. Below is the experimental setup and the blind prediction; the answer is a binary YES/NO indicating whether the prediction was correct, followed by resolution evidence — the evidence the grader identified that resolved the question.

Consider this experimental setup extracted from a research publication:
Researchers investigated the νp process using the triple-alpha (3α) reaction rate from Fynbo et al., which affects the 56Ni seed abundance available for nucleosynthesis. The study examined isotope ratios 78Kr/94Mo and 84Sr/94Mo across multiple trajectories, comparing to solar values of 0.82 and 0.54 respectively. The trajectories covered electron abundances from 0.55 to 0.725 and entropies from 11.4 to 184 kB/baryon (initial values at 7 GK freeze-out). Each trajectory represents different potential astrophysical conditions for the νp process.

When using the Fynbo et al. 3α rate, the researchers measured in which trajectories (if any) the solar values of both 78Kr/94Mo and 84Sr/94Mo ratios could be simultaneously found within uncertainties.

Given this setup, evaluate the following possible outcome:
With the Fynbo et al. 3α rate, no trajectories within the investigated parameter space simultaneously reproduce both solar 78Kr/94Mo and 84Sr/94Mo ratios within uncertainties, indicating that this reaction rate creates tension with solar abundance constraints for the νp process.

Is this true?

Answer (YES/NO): NO